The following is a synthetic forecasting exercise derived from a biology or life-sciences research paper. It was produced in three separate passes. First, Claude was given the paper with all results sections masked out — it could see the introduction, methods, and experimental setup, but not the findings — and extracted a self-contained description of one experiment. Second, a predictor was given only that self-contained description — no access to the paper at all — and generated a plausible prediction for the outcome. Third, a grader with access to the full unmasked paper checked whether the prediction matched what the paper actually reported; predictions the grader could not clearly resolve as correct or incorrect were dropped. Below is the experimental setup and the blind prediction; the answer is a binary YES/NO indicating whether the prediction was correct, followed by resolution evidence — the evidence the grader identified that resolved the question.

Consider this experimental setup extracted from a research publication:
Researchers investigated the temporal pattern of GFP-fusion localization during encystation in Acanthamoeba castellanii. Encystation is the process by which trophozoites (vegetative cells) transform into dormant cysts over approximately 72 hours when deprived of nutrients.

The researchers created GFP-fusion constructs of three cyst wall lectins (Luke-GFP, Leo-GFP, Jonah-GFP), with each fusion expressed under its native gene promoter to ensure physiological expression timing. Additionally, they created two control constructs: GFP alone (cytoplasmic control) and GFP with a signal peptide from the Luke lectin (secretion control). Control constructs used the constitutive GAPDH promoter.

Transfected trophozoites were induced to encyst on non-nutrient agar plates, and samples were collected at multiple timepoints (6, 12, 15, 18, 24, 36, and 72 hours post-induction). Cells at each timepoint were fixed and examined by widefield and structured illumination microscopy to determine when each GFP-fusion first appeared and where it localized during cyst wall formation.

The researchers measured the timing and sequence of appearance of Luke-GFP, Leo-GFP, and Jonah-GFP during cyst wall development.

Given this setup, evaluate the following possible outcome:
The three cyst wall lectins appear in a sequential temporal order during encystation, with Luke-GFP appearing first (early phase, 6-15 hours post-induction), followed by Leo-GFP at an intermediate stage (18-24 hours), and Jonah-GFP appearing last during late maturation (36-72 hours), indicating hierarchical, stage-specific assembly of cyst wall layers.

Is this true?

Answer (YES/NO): NO